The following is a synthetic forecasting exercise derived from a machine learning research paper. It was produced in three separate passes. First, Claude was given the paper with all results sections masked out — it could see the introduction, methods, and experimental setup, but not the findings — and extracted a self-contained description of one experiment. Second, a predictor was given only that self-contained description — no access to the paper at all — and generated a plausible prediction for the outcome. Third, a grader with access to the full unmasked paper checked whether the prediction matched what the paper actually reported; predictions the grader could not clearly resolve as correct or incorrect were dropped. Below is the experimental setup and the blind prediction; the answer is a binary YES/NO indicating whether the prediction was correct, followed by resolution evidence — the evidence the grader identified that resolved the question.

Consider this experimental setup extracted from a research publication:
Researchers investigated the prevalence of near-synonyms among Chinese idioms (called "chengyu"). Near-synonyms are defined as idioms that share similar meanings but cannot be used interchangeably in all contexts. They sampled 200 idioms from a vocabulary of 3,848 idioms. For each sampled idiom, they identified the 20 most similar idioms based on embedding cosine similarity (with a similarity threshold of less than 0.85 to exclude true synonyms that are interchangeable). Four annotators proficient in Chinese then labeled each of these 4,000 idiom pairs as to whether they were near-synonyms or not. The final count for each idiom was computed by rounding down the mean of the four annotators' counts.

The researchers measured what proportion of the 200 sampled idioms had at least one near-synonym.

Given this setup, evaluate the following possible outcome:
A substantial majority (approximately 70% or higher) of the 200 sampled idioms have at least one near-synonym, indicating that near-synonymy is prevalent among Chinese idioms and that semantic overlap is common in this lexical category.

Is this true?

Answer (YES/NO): YES